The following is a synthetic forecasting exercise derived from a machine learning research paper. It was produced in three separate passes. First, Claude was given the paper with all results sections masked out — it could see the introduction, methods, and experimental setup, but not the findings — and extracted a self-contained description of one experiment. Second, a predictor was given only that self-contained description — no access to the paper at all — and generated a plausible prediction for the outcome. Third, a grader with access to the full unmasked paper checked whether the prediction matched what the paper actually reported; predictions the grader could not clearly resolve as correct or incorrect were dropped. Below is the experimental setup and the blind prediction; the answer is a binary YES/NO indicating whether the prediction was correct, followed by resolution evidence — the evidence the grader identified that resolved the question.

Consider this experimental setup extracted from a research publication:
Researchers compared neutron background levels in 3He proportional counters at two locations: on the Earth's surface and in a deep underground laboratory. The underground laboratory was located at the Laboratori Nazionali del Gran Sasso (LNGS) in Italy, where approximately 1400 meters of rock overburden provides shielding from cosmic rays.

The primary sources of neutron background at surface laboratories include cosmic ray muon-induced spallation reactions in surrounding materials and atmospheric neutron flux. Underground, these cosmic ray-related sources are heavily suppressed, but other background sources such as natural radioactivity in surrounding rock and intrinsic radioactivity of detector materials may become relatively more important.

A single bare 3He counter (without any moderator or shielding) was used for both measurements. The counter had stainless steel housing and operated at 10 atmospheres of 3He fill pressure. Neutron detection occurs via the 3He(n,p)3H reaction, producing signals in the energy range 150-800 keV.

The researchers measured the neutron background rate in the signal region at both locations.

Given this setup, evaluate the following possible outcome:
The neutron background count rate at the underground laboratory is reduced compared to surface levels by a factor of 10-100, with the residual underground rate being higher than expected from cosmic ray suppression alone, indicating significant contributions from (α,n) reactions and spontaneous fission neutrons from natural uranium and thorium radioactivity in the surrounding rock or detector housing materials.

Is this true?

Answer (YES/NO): NO